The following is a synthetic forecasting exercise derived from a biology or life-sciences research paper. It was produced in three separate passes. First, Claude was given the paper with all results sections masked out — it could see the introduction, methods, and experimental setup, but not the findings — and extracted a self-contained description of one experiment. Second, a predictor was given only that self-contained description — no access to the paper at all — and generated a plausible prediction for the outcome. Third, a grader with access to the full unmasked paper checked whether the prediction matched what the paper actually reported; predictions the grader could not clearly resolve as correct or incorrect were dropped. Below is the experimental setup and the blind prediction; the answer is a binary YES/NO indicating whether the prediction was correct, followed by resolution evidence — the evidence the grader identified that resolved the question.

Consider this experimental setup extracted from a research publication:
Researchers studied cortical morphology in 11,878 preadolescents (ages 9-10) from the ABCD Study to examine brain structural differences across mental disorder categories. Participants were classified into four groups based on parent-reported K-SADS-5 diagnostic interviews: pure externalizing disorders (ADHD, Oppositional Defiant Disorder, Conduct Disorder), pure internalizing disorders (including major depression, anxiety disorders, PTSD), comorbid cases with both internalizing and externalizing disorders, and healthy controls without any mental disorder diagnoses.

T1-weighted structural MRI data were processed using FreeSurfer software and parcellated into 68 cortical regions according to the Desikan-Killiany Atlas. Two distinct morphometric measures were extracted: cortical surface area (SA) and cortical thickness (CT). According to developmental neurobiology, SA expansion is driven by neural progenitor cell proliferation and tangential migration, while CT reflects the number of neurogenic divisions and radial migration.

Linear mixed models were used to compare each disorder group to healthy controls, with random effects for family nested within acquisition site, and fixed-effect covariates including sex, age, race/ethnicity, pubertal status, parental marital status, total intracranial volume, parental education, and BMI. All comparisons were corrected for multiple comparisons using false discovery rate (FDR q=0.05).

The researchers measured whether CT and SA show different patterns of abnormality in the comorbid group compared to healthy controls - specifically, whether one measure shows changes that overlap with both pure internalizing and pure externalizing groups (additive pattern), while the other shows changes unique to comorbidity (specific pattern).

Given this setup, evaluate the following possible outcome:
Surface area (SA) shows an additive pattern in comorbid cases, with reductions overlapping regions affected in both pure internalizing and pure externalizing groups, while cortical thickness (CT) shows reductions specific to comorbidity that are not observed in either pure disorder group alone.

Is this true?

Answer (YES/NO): NO